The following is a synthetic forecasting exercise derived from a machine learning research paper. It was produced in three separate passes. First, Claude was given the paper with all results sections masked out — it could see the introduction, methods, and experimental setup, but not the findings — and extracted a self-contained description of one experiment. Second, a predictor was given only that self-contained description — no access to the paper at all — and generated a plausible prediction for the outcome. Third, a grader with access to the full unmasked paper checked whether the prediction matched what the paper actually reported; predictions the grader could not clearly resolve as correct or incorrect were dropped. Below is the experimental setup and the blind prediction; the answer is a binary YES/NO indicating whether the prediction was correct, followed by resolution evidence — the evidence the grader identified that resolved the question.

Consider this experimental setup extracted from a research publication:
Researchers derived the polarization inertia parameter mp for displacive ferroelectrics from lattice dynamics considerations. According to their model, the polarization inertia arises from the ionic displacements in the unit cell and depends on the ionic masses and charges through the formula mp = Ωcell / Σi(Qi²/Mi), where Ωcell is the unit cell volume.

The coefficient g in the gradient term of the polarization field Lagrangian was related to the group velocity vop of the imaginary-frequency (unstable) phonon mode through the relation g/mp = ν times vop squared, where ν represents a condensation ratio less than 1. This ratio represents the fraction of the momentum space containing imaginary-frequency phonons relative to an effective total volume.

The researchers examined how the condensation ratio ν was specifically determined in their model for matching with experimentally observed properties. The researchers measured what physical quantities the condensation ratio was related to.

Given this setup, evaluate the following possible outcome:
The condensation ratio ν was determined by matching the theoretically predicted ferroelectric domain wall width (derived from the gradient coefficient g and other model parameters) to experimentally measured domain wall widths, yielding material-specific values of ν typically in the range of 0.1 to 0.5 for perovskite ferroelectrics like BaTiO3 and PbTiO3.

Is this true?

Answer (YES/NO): NO